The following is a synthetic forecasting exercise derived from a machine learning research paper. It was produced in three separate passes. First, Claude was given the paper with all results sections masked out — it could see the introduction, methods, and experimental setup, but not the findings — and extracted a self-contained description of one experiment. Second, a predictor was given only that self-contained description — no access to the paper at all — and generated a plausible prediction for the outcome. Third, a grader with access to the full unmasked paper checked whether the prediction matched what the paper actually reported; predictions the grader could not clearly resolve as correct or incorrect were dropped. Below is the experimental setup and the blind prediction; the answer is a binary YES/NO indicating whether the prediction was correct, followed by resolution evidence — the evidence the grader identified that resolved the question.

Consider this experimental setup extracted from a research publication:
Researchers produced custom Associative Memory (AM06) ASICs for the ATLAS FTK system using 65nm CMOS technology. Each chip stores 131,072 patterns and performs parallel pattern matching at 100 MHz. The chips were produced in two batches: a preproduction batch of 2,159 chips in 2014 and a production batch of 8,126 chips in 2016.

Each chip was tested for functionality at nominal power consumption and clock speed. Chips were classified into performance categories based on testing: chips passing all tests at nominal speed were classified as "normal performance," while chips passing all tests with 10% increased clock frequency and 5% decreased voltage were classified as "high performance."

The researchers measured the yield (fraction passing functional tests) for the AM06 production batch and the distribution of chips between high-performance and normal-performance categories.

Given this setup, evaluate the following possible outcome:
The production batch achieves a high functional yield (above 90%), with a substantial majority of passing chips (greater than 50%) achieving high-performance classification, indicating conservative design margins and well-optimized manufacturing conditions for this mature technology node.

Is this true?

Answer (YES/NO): NO